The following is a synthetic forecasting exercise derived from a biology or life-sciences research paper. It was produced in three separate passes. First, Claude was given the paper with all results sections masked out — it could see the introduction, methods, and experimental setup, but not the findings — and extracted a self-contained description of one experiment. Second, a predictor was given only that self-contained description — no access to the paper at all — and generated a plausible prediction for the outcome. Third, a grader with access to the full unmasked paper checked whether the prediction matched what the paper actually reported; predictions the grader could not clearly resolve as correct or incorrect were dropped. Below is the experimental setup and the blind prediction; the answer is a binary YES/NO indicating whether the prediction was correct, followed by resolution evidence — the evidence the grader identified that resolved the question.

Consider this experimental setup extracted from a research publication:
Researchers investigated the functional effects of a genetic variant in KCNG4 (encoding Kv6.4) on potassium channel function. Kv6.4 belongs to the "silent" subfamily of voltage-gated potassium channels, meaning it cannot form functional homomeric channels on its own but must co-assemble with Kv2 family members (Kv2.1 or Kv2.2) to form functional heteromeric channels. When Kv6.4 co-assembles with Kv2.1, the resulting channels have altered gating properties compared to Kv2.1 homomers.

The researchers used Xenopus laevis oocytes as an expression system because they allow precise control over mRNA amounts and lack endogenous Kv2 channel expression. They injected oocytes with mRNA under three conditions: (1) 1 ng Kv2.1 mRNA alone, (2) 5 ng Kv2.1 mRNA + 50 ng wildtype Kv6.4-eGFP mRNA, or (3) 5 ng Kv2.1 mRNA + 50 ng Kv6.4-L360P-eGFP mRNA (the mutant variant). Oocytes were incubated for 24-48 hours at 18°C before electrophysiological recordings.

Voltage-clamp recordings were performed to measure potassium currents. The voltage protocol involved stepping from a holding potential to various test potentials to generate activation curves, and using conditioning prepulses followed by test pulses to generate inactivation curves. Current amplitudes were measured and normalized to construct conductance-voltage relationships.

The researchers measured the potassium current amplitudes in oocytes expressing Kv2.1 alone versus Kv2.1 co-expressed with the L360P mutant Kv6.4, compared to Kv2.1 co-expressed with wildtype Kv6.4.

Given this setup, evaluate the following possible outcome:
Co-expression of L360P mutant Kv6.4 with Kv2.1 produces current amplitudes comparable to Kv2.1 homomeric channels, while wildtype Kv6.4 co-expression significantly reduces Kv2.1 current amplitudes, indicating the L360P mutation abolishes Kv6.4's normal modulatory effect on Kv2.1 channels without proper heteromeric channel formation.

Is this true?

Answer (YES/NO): NO